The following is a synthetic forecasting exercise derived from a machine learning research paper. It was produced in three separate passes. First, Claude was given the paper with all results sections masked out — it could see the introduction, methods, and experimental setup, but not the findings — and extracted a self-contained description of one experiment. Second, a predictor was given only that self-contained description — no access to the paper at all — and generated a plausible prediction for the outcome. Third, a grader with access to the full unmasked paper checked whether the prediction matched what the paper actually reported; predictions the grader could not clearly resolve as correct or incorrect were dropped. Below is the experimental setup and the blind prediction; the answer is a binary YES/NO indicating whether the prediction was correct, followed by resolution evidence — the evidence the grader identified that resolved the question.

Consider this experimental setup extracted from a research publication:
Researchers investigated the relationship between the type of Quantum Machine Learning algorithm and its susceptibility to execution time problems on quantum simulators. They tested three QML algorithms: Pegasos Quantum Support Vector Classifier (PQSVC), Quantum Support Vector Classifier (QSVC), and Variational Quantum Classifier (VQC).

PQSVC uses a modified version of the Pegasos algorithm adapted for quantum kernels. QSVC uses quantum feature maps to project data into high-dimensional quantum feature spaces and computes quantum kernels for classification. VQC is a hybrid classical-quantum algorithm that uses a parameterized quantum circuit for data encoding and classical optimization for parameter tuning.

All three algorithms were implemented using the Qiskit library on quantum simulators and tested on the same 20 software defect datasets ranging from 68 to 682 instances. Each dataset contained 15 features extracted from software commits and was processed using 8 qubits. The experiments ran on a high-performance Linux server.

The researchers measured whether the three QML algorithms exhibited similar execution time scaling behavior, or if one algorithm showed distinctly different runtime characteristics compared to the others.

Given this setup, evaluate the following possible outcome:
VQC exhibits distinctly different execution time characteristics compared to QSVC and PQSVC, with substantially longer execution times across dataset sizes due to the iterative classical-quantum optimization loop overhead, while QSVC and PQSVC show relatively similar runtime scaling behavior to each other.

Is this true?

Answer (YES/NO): NO